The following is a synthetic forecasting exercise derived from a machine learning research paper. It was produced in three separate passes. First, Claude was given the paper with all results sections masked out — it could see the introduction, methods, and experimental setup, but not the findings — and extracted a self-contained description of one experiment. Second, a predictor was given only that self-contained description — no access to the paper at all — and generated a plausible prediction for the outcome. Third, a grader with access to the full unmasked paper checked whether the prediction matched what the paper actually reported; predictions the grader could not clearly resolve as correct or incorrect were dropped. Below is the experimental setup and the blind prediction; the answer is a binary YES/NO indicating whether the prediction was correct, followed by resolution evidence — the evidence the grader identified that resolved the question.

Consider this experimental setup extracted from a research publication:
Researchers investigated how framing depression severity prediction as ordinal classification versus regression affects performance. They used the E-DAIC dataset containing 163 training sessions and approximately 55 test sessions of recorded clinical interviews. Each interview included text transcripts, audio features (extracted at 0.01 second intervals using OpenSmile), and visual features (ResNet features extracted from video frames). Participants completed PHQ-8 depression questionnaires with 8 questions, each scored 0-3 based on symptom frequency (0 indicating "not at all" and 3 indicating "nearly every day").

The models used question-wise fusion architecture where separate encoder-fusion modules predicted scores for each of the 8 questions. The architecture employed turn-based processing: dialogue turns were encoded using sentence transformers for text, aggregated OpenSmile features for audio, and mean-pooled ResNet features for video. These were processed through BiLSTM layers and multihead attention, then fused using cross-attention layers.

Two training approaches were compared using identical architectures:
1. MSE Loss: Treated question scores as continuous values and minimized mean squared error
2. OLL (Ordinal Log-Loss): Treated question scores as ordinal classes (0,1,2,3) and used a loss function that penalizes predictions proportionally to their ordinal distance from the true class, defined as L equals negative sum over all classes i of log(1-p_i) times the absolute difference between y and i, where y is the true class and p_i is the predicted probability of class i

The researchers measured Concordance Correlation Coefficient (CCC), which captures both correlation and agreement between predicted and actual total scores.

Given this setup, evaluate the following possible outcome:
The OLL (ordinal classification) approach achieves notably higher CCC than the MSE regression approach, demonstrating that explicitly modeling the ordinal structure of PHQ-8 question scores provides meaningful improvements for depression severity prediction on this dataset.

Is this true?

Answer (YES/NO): YES